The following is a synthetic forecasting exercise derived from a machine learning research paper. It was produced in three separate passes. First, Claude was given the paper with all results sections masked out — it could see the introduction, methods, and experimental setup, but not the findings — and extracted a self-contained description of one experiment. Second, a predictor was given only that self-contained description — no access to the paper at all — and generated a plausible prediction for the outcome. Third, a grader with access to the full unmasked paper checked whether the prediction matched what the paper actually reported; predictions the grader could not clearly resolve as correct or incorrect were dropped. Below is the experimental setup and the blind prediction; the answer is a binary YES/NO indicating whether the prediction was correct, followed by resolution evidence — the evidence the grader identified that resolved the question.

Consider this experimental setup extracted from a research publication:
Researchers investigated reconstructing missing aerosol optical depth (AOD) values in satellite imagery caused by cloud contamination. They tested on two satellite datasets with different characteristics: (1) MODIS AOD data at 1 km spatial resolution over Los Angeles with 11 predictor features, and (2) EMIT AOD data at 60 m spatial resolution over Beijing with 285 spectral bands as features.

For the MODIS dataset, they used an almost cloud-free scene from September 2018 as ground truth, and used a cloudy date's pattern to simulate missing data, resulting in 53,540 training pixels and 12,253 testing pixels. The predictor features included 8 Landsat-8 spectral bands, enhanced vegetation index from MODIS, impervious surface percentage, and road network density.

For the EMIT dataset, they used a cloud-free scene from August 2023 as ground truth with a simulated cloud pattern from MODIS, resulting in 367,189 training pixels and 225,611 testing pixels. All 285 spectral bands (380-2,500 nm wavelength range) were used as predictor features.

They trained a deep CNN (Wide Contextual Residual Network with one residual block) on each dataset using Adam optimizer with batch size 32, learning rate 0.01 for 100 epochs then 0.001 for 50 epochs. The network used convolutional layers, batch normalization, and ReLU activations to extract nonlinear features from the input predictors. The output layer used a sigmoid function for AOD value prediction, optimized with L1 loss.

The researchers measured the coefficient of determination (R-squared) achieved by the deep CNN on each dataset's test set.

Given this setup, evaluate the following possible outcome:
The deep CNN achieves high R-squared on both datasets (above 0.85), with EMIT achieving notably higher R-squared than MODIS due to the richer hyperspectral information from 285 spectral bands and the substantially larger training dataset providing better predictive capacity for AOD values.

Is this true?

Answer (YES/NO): NO